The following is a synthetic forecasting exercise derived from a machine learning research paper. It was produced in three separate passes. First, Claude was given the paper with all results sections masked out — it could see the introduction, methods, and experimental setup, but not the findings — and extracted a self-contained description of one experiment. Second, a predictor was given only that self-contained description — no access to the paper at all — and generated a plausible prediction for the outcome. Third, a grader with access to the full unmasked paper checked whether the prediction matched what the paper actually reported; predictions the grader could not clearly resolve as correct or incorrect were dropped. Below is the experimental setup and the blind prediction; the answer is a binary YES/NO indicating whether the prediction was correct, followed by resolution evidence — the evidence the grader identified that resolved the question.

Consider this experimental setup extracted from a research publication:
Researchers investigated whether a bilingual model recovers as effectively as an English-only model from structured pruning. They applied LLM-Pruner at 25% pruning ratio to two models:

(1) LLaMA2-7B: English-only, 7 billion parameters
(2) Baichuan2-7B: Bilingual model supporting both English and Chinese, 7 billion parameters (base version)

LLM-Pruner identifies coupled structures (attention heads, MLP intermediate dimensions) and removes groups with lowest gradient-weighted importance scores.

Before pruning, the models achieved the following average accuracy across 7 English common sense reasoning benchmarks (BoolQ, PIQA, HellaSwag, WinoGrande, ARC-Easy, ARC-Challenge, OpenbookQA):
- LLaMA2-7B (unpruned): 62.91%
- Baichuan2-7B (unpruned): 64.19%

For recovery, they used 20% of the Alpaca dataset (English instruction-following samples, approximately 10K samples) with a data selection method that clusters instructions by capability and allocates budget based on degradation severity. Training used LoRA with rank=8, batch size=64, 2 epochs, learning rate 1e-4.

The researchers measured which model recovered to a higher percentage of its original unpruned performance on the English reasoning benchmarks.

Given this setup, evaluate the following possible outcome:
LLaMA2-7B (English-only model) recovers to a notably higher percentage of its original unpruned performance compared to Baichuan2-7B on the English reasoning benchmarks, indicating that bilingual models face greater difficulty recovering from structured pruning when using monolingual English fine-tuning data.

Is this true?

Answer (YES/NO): NO